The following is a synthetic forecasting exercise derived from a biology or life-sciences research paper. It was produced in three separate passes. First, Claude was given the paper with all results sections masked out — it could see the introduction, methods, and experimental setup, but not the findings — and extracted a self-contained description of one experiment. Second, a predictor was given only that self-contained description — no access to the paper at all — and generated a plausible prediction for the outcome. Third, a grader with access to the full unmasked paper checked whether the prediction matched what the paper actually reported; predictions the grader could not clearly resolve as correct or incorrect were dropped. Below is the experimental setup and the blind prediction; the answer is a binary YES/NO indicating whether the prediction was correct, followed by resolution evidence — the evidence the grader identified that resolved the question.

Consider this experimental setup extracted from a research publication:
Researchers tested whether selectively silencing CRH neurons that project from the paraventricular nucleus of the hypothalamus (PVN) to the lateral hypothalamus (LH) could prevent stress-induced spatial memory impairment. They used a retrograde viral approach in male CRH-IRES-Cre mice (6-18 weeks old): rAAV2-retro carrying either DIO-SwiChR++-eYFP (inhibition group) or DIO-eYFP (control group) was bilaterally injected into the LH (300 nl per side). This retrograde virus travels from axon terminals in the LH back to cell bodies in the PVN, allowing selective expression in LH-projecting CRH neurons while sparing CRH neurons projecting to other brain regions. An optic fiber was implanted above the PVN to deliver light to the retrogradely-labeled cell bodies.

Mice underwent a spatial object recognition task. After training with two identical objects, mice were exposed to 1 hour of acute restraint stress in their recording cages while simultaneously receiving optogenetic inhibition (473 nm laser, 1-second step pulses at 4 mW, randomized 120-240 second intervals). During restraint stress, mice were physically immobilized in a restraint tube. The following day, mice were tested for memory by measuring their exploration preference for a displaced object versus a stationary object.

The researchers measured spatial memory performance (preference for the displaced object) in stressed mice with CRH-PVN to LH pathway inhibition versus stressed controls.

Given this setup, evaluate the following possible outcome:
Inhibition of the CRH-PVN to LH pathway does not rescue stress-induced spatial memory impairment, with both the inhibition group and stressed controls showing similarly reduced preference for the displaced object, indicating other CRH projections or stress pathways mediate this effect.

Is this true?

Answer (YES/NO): NO